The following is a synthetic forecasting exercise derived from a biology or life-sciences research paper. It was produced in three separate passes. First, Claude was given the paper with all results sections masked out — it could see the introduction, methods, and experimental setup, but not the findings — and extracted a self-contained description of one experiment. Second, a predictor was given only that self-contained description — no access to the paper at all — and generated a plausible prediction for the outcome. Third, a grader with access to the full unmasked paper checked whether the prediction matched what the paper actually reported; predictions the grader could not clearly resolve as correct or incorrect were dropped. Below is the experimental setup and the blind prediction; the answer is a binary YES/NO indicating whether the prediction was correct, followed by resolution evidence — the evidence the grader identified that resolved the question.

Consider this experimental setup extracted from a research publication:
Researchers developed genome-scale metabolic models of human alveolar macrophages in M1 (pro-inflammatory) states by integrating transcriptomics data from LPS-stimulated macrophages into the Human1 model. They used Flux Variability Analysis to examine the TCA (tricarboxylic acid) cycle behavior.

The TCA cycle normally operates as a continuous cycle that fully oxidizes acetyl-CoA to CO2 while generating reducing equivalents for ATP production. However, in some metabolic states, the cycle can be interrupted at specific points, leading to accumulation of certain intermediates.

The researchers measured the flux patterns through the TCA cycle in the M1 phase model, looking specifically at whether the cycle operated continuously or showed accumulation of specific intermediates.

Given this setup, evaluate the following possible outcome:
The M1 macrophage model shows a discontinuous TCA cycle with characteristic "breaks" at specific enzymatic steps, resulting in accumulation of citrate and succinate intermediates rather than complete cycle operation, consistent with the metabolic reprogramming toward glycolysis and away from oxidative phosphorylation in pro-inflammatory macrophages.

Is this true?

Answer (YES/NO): NO